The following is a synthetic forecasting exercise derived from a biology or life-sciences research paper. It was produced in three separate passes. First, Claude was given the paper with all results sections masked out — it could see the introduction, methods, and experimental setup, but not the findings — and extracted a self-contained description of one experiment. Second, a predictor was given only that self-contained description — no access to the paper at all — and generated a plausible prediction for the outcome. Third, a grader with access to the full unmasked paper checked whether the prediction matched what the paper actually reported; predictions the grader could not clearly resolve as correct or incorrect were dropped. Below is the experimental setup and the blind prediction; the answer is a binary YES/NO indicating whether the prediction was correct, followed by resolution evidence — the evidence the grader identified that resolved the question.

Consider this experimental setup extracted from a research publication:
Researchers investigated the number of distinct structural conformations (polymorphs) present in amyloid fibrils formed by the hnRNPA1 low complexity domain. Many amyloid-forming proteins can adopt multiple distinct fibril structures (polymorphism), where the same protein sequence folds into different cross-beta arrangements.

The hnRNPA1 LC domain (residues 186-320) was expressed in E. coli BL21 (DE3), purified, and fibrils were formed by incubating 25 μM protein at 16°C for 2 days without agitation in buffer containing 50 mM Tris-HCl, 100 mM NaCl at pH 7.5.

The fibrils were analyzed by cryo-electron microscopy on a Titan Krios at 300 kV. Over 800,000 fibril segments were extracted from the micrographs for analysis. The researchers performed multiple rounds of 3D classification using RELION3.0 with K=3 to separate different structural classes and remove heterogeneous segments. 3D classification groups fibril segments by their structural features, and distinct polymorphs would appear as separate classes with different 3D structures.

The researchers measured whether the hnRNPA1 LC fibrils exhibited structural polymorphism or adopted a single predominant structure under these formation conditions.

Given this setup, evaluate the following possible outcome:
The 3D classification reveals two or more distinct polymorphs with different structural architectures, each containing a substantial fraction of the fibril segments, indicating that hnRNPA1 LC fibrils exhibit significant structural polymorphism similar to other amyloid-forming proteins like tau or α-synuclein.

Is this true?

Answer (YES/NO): NO